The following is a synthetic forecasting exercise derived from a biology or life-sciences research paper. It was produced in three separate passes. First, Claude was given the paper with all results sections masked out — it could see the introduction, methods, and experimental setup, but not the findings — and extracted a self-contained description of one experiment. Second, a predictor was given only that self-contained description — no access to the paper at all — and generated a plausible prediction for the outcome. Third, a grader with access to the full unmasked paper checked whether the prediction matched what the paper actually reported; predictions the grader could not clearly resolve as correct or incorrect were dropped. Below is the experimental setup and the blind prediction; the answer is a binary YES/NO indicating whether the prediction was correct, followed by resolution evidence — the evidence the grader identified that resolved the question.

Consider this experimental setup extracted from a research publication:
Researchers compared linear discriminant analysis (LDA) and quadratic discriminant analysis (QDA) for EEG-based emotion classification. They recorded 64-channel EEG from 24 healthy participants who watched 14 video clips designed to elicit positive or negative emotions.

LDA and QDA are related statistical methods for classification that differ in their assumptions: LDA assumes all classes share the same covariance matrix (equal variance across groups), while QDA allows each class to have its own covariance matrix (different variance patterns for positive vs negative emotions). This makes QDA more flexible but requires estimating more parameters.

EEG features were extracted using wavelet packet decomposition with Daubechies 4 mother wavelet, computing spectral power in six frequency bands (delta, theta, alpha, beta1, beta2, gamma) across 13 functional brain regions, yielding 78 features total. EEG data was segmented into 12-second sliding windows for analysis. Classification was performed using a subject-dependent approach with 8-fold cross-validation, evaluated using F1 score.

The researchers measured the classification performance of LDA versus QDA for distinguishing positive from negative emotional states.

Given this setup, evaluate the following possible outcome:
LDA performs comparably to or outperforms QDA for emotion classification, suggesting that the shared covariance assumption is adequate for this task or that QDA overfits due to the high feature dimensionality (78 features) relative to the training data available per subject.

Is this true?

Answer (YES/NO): YES